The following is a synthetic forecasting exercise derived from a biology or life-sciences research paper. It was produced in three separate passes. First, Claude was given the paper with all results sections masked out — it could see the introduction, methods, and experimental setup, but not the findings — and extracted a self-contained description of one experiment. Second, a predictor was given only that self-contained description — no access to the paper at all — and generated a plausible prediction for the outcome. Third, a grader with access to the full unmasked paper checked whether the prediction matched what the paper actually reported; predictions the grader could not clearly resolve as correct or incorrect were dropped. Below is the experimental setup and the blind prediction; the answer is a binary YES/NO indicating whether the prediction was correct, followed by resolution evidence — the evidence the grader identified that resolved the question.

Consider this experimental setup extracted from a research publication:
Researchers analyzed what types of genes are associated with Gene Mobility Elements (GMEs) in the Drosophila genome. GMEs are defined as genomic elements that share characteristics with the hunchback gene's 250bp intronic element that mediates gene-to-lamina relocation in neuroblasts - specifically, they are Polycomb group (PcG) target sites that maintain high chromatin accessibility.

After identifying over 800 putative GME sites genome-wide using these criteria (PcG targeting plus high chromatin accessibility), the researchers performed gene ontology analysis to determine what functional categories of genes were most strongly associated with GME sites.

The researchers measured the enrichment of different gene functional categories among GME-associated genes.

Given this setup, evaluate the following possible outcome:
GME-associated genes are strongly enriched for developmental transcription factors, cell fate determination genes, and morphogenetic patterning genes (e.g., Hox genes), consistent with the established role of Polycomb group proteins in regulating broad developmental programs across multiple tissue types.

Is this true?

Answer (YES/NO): NO